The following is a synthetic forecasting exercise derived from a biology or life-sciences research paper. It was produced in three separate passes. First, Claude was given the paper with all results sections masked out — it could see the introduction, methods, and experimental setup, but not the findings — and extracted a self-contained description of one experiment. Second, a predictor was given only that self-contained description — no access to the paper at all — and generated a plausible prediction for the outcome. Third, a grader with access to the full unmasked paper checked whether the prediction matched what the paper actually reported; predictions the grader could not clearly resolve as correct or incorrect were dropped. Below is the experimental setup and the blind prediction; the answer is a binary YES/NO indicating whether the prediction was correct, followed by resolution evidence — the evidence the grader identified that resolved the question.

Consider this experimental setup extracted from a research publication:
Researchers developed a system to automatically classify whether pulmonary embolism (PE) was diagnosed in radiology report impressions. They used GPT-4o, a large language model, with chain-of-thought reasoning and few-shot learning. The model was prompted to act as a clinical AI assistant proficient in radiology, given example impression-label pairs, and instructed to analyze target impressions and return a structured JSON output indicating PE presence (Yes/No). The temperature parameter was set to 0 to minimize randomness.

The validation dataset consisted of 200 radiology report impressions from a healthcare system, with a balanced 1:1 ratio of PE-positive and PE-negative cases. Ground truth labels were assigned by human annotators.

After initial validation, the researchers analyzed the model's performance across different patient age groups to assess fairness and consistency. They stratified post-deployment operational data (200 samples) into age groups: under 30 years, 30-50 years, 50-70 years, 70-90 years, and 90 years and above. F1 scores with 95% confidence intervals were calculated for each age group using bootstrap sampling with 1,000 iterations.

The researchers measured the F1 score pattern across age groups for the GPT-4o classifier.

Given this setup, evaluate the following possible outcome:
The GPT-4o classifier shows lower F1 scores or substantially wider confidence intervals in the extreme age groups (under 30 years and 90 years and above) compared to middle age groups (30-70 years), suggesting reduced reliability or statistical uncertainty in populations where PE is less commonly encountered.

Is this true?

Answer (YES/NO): NO